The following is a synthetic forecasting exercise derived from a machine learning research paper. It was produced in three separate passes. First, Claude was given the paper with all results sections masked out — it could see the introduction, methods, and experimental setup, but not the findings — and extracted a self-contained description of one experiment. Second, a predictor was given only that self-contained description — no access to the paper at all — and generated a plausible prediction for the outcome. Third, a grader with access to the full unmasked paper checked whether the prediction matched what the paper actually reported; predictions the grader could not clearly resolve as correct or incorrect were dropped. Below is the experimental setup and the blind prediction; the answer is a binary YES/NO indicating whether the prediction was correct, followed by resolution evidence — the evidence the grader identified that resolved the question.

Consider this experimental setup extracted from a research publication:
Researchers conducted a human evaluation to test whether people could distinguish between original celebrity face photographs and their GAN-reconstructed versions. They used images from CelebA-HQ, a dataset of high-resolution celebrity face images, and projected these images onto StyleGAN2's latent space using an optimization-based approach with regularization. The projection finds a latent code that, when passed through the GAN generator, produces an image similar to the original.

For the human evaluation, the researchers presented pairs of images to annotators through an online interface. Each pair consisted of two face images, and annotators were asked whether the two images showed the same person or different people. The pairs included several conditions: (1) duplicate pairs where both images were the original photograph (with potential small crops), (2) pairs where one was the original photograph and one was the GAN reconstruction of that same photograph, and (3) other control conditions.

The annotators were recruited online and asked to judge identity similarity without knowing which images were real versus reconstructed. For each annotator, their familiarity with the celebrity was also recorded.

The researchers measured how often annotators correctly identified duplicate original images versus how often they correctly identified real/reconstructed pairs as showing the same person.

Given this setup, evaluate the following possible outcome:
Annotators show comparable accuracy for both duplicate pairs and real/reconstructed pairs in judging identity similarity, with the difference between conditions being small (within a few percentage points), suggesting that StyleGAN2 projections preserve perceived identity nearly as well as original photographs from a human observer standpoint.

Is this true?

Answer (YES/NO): YES